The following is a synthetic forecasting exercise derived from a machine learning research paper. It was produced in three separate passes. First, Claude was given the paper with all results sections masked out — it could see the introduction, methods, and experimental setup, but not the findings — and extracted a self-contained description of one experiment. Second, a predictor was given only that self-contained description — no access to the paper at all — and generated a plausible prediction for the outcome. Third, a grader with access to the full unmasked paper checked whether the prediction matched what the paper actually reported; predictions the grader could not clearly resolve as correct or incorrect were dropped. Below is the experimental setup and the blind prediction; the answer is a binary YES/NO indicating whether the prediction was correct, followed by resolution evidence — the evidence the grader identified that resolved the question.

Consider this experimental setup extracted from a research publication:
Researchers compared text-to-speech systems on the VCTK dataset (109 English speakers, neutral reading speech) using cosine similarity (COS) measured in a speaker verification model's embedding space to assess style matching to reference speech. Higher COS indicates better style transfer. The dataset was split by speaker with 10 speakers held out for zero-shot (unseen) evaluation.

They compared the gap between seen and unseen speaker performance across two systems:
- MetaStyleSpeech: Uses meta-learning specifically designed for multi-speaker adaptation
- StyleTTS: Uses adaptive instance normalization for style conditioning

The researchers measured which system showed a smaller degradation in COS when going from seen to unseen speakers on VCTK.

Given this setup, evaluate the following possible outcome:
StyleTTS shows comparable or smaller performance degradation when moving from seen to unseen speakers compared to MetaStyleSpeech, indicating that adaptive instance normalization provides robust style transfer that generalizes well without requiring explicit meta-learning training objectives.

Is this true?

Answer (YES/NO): NO